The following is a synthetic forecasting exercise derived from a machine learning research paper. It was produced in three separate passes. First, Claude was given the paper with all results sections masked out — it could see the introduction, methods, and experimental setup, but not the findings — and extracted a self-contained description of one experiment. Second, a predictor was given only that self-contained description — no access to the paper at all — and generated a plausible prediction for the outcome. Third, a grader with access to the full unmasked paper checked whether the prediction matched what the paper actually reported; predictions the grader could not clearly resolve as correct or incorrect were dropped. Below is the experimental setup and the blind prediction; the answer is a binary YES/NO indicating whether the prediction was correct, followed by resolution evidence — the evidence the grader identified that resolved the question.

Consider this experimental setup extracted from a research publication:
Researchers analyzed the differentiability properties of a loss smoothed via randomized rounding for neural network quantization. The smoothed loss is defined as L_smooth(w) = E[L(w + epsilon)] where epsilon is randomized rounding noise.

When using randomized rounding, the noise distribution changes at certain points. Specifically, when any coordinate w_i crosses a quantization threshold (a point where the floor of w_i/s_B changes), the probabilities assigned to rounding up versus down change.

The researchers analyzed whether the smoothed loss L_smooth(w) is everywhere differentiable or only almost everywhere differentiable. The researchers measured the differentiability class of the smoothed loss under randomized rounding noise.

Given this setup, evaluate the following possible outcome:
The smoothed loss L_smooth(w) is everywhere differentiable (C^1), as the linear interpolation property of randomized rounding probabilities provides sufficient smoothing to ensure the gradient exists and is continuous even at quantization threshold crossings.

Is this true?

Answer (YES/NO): NO